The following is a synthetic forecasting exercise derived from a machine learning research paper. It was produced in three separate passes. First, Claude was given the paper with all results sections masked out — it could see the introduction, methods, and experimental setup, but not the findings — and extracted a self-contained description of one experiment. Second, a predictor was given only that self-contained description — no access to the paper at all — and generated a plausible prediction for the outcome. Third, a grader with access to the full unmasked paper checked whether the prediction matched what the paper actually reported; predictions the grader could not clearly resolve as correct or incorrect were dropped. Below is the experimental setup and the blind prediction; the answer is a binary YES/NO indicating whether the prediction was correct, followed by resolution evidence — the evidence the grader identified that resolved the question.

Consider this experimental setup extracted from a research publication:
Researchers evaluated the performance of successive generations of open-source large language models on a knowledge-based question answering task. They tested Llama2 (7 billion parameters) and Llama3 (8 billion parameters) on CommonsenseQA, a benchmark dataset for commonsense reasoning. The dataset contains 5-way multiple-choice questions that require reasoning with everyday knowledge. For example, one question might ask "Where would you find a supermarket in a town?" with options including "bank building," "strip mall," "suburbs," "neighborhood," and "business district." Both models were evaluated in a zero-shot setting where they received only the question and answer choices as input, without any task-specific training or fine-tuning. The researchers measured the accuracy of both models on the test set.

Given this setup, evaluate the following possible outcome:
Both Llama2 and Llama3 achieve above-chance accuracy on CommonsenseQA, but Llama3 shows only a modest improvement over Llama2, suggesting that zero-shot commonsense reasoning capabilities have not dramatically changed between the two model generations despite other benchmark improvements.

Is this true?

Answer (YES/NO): NO